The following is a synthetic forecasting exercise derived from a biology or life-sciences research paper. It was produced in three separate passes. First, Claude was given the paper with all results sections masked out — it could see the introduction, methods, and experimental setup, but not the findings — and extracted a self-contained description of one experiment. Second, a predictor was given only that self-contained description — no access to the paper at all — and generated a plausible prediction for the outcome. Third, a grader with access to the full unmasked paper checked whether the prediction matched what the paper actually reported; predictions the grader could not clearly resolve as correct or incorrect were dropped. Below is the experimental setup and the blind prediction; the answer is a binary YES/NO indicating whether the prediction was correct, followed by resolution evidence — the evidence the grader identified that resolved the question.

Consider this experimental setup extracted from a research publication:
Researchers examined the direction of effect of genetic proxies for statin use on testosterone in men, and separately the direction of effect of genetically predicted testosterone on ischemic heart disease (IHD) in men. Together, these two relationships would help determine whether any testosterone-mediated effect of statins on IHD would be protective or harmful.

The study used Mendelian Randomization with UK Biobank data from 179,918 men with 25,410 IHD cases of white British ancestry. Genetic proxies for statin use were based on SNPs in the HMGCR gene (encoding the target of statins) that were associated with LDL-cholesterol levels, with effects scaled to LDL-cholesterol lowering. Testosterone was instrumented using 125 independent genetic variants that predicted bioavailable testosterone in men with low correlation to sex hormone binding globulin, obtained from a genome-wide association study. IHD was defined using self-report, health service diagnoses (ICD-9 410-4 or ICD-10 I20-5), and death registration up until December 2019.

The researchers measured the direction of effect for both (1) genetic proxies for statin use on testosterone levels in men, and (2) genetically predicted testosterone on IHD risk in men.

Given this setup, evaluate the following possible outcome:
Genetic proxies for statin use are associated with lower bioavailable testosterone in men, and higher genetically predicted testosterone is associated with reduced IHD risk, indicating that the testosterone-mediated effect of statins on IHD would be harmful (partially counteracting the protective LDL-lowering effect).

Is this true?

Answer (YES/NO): NO